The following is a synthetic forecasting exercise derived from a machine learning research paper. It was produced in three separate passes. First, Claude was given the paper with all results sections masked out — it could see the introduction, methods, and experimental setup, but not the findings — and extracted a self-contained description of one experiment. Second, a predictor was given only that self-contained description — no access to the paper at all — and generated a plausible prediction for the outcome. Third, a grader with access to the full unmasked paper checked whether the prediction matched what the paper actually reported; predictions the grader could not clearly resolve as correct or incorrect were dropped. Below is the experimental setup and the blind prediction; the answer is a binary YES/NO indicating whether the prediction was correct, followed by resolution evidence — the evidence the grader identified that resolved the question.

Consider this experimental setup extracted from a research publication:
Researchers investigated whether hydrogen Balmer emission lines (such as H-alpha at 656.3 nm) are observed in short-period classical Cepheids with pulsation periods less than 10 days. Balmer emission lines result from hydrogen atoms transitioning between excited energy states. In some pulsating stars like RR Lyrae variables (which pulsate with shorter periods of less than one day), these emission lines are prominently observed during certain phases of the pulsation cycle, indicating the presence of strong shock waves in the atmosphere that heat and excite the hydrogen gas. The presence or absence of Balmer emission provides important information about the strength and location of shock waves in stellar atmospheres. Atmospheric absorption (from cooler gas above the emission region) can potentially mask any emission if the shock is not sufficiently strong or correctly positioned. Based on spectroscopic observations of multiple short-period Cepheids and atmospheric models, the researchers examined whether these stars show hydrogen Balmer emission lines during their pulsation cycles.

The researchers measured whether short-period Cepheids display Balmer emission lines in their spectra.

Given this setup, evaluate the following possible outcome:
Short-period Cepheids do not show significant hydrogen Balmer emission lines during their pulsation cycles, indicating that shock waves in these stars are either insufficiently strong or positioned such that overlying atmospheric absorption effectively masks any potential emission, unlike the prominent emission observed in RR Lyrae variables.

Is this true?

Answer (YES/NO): YES